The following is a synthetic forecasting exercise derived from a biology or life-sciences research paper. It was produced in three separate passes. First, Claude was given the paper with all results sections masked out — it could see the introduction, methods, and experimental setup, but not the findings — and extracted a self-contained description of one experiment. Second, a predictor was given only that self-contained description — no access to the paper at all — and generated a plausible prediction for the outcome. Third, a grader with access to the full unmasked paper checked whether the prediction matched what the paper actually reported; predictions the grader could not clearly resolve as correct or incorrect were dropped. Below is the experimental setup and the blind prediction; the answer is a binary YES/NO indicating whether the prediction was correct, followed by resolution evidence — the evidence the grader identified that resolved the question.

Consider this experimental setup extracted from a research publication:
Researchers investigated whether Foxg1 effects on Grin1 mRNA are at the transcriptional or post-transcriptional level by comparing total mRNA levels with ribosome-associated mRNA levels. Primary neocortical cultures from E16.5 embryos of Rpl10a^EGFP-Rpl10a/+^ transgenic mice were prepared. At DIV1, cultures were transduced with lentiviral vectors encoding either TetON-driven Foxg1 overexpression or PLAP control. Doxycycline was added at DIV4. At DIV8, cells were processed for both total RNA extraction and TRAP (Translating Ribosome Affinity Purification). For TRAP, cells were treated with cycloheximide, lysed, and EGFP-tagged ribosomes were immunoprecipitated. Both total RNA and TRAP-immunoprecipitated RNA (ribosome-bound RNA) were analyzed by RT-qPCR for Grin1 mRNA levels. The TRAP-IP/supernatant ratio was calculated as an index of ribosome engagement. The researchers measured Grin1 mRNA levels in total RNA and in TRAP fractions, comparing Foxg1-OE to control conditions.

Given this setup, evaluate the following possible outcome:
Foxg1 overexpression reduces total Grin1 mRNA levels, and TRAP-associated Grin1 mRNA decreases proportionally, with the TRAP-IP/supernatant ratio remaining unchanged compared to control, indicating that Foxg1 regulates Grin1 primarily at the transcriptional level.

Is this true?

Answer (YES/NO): NO